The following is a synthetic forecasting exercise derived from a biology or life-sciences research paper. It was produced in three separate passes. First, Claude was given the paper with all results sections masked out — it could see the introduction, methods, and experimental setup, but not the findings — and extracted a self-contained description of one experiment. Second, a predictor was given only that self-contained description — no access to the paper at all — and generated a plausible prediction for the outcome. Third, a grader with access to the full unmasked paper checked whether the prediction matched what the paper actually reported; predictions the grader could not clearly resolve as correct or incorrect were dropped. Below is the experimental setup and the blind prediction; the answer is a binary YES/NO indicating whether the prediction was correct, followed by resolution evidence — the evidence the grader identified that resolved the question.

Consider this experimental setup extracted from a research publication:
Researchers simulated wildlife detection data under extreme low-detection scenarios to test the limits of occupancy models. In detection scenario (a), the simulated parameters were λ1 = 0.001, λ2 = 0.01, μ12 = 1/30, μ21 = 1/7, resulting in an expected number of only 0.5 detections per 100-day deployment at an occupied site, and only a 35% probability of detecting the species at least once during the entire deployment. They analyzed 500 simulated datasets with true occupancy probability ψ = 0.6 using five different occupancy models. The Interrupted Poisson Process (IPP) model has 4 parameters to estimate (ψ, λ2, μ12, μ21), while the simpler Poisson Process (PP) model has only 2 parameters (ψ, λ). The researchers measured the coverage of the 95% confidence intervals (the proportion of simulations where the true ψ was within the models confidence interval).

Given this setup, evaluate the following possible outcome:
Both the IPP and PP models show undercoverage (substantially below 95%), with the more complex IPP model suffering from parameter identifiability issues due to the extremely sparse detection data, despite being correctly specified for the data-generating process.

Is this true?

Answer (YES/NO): NO